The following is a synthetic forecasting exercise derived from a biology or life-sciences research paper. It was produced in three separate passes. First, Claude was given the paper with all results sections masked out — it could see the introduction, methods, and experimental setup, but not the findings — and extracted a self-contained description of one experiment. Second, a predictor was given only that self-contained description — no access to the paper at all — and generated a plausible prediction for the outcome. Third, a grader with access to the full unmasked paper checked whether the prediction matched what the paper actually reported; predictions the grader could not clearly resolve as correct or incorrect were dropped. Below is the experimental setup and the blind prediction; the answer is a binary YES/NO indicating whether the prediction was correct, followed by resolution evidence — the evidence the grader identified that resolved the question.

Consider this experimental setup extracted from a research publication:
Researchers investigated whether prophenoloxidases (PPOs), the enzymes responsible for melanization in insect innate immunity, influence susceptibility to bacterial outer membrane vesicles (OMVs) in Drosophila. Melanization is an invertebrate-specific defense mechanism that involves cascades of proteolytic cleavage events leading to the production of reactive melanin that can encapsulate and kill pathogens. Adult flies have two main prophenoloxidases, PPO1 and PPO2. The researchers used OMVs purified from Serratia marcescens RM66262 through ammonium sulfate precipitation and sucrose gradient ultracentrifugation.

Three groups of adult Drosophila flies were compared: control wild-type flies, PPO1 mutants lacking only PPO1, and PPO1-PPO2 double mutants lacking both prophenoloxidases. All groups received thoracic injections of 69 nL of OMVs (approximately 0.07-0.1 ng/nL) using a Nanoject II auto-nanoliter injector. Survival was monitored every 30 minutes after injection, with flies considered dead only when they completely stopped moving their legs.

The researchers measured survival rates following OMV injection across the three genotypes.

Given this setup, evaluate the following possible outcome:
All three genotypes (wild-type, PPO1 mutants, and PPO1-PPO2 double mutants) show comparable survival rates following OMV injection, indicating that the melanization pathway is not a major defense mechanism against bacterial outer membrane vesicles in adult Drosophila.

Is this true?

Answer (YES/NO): NO